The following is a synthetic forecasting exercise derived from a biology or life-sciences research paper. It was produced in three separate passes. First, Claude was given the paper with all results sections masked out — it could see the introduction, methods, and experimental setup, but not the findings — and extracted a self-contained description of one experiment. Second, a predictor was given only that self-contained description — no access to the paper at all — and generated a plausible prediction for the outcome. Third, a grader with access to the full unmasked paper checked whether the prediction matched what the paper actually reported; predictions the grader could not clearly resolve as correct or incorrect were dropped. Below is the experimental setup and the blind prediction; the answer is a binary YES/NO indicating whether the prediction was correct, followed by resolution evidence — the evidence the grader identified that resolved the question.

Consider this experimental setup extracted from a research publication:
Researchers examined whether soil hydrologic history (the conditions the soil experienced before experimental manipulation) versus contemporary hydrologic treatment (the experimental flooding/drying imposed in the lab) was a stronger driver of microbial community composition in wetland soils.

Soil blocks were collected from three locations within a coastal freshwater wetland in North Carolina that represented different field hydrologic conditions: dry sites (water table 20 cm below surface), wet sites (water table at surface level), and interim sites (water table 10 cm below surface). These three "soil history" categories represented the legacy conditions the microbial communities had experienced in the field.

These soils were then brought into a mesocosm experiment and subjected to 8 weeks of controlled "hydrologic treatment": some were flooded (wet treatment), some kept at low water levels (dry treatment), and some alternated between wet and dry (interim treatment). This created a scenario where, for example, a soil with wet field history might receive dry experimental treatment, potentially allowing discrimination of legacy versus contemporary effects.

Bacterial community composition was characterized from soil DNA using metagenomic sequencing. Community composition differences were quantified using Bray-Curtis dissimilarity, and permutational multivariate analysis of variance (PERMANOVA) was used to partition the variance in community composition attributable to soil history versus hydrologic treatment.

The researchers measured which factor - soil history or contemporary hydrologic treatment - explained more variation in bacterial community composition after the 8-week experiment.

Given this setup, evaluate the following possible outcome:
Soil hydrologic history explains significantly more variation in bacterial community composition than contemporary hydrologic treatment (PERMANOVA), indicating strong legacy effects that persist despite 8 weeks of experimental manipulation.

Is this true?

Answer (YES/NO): NO